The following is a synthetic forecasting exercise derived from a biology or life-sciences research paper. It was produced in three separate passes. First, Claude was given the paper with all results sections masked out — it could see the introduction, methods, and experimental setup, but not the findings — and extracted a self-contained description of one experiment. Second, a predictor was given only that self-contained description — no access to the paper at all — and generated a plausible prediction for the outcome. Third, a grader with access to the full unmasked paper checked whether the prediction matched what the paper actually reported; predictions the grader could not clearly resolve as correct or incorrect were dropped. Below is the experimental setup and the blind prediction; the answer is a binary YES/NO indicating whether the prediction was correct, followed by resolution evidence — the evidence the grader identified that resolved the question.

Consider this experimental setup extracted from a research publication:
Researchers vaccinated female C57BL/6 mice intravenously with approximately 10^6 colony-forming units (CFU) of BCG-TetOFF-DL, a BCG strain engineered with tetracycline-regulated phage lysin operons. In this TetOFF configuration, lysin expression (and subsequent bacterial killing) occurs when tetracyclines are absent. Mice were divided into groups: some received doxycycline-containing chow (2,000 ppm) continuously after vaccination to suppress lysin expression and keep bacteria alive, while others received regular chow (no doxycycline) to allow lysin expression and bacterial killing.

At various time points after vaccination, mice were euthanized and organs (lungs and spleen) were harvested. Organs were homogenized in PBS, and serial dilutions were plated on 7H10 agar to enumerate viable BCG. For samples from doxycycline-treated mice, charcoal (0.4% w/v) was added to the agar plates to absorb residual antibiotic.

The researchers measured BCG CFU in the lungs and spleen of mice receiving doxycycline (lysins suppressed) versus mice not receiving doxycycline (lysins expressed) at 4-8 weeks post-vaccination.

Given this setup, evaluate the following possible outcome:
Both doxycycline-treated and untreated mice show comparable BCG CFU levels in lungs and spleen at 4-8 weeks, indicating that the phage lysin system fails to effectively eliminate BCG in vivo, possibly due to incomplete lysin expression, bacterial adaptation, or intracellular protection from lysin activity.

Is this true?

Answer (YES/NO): NO